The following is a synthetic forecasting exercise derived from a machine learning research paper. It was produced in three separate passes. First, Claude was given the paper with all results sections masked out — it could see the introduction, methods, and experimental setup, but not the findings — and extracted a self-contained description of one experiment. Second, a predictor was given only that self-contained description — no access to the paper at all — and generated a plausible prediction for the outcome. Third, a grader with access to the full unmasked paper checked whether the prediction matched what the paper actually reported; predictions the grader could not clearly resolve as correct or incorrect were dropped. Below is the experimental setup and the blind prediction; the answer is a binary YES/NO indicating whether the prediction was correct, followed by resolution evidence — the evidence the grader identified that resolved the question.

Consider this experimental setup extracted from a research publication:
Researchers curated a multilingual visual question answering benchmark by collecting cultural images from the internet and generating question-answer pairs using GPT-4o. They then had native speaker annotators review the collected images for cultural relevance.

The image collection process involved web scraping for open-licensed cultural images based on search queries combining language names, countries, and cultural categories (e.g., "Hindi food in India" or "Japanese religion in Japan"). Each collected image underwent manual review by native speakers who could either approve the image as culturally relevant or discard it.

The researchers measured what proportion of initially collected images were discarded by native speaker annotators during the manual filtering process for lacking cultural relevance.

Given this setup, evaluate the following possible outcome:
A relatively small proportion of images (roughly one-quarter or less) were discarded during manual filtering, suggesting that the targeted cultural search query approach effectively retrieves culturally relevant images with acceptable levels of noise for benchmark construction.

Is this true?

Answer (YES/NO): YES